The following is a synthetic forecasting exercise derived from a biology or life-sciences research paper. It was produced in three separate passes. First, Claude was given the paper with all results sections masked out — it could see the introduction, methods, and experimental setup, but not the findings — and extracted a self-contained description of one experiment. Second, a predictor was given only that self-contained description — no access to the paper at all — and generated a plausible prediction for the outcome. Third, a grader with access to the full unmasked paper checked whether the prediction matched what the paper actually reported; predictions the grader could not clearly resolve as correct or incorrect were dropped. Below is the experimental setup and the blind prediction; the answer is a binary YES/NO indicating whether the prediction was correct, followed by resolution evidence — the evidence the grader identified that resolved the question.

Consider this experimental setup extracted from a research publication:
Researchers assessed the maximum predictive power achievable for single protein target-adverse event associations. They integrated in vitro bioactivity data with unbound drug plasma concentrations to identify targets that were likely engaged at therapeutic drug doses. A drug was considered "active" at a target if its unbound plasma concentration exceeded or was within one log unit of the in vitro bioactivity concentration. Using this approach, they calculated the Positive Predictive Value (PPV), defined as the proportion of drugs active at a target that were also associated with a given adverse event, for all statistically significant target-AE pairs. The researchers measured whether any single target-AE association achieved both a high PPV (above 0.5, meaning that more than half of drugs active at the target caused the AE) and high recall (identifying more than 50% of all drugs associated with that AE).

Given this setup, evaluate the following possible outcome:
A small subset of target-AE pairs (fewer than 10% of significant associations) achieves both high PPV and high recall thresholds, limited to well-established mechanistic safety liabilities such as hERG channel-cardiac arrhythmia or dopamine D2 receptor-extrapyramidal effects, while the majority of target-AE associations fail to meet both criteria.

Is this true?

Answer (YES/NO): NO